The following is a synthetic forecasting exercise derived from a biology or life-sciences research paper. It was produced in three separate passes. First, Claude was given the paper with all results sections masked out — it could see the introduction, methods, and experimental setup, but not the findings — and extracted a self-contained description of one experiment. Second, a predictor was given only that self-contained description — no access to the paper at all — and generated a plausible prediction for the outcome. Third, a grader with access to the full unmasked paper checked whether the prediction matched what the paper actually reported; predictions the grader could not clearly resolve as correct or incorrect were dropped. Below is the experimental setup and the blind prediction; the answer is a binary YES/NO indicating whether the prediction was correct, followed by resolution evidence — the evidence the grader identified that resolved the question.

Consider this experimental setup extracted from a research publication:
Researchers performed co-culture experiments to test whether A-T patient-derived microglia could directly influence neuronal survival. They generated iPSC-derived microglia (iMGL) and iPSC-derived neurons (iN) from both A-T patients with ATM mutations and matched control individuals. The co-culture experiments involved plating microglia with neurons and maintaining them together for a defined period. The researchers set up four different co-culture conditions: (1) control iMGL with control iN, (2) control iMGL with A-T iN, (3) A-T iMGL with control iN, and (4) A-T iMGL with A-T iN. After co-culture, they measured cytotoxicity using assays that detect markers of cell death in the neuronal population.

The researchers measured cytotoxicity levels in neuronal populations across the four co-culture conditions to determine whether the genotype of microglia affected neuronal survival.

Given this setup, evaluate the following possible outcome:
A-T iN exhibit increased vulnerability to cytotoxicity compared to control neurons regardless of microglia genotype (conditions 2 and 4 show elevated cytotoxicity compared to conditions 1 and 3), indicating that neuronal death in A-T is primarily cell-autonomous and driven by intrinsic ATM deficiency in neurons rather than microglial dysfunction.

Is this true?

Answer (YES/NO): NO